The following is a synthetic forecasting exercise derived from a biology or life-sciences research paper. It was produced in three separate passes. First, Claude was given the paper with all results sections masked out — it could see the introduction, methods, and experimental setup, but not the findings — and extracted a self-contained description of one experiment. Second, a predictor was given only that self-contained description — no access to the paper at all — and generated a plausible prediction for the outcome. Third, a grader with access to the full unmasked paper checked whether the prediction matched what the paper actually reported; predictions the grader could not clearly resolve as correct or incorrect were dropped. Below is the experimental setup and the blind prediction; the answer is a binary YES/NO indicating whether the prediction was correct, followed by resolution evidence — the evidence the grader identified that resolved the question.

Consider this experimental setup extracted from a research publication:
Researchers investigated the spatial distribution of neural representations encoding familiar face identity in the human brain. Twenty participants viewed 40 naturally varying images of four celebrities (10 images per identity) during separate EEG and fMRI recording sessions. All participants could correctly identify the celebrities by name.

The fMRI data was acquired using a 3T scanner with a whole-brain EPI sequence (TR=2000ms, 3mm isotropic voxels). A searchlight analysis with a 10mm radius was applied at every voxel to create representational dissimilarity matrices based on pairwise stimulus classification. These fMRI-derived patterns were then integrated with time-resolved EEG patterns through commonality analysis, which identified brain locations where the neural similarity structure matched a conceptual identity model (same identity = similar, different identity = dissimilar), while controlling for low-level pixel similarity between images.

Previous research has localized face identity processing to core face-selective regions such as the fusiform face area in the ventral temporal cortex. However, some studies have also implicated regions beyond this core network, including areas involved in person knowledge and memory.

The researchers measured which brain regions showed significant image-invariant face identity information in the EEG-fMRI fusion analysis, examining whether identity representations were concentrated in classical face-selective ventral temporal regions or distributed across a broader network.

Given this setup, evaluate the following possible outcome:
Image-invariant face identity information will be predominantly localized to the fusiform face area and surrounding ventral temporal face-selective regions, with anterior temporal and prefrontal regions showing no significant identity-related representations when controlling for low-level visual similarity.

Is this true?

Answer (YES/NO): NO